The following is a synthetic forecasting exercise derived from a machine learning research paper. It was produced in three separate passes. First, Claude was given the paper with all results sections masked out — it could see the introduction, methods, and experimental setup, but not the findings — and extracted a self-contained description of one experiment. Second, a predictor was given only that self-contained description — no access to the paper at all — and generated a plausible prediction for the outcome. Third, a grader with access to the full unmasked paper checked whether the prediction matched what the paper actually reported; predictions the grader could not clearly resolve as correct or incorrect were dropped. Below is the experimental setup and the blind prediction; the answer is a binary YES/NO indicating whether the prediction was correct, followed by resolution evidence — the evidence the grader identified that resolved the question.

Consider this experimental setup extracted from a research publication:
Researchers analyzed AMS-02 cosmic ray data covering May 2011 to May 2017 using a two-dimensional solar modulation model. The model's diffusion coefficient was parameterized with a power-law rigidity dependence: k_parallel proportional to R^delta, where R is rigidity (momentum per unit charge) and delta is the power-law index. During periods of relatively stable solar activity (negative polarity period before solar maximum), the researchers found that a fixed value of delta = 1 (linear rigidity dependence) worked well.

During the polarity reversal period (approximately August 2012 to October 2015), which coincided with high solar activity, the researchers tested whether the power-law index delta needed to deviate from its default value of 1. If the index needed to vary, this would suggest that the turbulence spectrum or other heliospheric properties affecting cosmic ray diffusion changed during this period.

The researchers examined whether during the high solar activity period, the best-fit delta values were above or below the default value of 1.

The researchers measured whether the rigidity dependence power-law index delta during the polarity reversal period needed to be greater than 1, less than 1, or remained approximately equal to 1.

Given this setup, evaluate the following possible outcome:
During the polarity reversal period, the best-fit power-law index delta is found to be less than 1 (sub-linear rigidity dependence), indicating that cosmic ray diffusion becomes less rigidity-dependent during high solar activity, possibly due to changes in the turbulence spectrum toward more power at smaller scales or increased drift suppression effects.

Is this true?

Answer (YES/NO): NO